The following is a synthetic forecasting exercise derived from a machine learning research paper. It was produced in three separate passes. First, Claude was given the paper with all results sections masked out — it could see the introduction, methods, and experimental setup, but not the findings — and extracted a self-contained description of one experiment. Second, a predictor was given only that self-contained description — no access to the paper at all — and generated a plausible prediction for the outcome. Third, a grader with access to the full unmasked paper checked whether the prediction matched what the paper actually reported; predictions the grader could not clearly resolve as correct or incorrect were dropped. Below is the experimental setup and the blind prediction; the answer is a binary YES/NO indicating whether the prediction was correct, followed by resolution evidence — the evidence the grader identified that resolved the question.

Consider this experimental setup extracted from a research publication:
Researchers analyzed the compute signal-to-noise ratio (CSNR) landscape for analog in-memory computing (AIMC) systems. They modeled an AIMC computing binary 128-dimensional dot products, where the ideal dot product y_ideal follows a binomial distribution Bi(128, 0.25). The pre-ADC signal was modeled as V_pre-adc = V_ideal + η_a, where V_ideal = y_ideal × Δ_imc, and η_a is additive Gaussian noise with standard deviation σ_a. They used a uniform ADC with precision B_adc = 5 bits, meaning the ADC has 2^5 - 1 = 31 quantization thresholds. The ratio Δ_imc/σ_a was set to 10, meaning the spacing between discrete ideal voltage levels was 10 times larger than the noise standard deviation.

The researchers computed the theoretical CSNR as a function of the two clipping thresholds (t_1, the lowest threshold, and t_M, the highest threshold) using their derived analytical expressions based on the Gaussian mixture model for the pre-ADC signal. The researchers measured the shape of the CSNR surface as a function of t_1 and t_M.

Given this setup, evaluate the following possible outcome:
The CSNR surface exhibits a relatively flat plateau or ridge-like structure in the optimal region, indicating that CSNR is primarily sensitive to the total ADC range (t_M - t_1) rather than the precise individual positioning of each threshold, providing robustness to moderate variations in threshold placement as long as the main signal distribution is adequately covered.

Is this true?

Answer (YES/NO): NO